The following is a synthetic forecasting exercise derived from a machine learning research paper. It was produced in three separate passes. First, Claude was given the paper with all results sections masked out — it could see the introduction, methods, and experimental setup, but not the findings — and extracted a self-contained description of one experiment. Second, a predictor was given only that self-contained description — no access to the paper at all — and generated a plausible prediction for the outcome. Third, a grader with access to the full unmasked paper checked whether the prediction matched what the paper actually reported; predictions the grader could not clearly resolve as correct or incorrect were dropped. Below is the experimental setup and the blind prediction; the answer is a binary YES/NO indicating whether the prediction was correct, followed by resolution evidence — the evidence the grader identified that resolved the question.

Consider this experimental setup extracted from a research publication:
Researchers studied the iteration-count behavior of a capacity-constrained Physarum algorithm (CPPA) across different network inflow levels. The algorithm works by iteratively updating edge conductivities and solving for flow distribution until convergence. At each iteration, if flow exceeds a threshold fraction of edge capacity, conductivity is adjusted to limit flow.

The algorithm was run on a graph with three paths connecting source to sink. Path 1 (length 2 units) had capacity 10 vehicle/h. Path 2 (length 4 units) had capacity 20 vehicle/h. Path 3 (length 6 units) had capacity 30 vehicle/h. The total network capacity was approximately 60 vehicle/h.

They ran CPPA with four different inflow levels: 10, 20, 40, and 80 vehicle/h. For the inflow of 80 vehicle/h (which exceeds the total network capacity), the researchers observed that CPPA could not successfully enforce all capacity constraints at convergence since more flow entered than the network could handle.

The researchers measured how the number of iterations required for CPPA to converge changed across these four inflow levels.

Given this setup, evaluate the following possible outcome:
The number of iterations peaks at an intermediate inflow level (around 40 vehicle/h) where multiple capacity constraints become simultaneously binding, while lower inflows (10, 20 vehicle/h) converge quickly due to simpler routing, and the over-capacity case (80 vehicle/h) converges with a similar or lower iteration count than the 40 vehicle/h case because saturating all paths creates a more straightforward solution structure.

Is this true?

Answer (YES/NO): NO